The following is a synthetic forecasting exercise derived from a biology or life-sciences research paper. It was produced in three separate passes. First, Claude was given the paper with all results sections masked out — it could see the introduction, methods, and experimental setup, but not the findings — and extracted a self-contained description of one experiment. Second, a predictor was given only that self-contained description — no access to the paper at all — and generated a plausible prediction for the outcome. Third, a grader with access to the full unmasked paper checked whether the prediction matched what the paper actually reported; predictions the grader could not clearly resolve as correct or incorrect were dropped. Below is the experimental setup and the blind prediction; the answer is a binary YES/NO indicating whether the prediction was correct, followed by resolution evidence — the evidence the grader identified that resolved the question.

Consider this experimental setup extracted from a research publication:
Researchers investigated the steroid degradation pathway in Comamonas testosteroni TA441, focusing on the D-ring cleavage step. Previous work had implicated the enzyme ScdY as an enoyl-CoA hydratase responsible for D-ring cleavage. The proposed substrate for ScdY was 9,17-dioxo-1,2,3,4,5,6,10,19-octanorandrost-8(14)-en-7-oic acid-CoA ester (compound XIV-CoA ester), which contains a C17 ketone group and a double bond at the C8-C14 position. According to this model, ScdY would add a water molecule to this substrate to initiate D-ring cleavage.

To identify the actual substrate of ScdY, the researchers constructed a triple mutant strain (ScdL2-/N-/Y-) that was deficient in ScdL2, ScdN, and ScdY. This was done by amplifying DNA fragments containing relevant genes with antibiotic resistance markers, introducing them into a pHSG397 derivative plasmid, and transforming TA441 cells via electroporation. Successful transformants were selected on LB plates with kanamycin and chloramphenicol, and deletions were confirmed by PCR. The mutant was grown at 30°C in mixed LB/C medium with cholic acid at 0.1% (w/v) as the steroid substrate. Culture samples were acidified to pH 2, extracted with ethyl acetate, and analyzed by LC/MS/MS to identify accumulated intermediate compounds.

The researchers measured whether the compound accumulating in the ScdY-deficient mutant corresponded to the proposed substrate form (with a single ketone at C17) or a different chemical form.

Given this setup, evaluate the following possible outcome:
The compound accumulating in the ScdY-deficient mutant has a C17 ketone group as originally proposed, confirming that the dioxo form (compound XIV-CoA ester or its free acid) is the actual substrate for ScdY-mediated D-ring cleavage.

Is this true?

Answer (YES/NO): NO